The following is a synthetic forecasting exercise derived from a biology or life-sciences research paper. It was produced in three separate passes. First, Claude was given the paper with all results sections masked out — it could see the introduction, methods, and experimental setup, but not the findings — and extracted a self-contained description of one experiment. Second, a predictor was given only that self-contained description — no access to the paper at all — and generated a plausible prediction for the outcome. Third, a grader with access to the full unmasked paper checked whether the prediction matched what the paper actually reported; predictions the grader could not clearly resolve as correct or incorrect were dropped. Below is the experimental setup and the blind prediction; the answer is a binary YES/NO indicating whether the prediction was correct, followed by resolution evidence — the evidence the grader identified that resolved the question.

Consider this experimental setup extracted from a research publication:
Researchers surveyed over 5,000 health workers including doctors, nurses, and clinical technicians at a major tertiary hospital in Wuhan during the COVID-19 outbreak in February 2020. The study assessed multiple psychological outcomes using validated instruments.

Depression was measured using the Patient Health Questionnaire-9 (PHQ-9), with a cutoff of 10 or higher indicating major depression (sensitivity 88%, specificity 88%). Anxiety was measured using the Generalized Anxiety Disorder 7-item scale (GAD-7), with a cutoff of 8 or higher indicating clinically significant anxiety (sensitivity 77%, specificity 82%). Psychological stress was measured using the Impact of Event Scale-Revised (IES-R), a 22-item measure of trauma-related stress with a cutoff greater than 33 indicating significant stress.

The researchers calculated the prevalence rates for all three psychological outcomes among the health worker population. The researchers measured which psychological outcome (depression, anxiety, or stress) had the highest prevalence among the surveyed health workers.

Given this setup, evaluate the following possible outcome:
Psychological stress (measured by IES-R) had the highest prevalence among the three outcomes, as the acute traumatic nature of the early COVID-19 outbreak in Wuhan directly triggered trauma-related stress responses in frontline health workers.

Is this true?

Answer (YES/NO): YES